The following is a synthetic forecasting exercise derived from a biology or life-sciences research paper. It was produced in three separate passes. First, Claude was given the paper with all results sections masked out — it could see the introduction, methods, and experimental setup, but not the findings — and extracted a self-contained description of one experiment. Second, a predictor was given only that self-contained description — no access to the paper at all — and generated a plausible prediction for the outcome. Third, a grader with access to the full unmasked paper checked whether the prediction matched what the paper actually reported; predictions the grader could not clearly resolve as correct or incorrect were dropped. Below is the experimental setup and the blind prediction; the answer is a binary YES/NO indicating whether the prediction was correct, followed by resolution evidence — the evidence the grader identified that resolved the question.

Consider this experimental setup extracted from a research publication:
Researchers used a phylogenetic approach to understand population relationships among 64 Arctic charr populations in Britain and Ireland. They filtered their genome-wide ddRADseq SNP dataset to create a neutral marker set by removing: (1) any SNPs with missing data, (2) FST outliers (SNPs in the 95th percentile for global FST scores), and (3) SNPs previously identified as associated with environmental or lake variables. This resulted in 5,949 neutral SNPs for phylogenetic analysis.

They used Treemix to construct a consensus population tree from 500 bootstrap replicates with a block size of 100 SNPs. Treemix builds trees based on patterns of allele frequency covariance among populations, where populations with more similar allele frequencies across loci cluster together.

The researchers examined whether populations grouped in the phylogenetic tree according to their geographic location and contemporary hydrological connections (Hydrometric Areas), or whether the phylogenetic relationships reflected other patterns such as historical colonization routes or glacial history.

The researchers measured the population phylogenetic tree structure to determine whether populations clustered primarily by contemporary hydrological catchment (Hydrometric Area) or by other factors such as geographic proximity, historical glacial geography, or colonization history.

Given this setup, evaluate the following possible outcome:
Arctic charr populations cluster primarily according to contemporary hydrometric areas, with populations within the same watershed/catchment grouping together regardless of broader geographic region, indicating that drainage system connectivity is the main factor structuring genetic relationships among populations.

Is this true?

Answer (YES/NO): NO